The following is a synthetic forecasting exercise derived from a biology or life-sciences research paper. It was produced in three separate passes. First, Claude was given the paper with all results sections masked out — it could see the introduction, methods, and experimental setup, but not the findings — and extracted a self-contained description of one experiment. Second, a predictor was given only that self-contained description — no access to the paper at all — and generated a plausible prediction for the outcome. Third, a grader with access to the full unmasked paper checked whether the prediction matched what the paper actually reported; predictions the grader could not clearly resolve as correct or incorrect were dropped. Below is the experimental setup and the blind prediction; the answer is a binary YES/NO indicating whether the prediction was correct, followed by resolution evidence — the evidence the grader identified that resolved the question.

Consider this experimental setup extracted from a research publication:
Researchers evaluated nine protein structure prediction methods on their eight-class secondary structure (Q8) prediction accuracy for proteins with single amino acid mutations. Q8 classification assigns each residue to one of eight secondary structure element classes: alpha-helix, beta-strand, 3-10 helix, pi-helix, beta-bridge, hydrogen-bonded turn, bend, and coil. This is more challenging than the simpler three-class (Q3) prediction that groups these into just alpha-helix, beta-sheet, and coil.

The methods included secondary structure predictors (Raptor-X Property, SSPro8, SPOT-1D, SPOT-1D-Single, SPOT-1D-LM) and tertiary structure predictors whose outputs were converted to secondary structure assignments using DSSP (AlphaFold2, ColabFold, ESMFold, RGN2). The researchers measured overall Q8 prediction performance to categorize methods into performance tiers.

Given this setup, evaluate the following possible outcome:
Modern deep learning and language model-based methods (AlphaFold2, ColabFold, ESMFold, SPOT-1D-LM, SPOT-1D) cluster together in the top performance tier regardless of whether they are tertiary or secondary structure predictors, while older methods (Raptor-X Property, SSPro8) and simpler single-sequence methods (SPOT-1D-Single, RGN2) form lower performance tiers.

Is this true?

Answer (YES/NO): NO